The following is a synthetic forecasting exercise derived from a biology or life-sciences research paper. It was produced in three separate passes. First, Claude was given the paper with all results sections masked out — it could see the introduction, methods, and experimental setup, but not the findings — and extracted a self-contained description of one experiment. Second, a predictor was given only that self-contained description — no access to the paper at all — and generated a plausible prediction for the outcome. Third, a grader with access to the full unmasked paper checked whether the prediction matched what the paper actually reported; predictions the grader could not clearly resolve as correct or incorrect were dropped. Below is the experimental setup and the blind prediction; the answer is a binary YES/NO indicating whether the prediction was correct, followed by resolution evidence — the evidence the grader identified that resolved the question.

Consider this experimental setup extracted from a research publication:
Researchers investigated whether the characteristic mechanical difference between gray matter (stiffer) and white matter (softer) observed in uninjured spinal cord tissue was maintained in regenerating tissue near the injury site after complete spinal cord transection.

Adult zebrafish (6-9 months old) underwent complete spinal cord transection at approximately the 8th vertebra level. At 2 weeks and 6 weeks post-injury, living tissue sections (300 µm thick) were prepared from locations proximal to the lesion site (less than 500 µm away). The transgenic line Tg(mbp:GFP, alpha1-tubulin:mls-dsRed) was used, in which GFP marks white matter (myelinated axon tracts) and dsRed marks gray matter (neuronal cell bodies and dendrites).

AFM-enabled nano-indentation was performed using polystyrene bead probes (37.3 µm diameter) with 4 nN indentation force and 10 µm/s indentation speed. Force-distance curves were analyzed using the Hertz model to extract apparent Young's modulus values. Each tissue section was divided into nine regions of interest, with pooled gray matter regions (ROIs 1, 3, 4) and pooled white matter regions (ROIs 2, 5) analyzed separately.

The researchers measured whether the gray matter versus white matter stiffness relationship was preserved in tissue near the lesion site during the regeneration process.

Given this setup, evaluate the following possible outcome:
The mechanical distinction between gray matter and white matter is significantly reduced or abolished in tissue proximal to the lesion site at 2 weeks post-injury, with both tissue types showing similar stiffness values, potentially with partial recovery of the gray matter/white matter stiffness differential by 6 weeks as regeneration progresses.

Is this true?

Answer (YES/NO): NO